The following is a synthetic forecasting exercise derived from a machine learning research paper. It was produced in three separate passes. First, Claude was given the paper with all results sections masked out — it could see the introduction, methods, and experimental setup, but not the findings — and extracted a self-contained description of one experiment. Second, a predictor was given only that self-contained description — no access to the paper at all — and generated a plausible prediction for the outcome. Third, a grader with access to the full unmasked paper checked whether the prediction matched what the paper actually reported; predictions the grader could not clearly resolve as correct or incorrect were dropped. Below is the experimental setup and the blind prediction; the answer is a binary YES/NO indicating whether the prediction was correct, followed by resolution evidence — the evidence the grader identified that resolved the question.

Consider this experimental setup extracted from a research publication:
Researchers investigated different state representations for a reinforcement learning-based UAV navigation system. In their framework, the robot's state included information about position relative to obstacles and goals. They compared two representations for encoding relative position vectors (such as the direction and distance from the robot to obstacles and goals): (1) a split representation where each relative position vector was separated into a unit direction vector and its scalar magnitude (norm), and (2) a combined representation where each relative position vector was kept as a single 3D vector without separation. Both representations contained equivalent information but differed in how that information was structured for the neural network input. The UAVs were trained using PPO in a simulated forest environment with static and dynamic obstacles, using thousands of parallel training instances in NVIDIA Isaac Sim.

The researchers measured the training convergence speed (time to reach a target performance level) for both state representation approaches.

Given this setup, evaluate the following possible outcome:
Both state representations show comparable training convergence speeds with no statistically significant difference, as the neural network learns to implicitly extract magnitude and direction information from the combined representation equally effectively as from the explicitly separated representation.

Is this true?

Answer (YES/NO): NO